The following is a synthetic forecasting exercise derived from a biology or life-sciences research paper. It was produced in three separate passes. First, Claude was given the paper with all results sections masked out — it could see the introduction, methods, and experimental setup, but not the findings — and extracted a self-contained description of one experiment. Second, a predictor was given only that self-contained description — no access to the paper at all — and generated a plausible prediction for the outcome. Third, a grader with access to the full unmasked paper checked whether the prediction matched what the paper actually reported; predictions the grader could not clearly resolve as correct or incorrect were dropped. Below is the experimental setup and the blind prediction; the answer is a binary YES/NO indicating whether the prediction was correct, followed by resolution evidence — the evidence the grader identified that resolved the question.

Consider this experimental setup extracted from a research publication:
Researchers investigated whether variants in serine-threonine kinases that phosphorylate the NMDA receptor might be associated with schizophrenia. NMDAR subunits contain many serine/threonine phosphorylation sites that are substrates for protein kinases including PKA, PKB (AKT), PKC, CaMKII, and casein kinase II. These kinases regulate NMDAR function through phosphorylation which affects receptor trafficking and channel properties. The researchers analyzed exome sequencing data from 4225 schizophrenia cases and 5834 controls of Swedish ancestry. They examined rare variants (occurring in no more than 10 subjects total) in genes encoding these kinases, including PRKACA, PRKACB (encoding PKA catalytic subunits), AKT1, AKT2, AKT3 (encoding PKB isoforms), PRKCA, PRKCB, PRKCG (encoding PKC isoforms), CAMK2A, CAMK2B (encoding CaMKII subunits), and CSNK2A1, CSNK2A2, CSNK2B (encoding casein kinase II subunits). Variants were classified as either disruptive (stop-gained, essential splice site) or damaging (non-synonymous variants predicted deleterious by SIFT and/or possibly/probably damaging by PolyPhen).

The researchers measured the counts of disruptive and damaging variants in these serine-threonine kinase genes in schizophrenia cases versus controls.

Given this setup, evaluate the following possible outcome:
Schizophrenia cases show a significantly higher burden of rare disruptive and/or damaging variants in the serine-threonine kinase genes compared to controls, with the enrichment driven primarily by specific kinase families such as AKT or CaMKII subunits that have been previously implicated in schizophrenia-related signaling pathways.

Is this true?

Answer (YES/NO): NO